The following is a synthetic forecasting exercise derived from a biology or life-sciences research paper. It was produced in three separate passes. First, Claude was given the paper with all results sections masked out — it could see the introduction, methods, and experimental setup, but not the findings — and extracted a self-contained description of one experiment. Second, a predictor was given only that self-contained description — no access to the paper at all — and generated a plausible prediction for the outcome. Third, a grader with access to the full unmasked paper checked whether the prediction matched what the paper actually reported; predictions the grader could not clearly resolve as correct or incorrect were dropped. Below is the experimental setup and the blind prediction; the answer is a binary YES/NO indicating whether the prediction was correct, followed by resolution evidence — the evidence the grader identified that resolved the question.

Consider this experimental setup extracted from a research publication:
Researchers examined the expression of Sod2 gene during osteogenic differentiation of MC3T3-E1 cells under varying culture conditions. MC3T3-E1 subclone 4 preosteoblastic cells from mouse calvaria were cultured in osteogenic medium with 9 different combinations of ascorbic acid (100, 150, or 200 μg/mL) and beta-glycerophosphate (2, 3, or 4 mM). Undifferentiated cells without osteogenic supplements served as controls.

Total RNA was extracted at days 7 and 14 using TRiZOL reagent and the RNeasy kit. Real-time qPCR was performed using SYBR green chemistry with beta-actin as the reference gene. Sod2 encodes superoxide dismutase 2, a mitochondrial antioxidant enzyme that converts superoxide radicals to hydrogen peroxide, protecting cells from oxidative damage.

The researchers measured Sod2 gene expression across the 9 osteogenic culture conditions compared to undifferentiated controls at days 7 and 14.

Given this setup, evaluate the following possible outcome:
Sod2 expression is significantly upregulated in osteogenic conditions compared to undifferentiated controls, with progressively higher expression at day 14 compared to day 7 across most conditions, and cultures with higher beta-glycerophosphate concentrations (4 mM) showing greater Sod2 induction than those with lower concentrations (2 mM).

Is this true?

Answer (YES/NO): NO